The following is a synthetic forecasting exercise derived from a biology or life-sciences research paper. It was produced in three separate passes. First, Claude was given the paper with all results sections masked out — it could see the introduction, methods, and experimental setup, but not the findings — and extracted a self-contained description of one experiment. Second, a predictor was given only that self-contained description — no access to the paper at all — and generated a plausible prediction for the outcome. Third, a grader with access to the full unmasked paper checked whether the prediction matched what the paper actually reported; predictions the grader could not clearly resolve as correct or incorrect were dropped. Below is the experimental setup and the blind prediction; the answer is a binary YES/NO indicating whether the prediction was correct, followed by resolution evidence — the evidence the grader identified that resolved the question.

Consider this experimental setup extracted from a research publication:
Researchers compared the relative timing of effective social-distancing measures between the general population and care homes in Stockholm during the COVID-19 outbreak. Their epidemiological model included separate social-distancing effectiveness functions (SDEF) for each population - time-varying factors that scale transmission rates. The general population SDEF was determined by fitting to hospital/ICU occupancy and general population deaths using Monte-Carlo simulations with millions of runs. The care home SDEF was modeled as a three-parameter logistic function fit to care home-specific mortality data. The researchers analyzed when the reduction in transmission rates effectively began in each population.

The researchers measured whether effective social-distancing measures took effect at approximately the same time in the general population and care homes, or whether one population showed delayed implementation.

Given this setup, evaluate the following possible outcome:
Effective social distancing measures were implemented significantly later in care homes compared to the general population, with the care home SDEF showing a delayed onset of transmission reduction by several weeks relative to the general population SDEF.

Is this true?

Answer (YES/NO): NO